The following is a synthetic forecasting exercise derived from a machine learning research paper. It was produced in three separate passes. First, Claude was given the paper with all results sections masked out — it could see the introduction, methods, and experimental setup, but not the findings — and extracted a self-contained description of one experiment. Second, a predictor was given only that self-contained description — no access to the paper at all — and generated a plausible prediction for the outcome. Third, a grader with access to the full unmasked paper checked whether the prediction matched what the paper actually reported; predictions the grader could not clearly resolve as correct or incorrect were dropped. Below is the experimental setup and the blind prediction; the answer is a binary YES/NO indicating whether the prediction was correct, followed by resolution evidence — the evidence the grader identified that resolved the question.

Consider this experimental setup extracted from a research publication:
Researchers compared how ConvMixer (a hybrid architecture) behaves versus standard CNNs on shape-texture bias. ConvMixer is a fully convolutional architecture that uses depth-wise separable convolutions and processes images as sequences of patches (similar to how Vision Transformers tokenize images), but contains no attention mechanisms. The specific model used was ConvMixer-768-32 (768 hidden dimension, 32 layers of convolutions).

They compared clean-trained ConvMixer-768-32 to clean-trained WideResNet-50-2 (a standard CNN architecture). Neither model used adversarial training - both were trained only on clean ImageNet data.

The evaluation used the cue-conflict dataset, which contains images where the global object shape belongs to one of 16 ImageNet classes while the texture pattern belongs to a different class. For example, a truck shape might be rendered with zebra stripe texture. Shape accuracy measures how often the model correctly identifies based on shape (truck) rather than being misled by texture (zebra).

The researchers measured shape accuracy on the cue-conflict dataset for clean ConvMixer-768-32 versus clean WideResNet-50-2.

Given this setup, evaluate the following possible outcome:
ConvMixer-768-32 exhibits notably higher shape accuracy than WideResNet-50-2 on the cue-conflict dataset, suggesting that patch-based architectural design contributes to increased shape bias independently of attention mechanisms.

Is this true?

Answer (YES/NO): NO